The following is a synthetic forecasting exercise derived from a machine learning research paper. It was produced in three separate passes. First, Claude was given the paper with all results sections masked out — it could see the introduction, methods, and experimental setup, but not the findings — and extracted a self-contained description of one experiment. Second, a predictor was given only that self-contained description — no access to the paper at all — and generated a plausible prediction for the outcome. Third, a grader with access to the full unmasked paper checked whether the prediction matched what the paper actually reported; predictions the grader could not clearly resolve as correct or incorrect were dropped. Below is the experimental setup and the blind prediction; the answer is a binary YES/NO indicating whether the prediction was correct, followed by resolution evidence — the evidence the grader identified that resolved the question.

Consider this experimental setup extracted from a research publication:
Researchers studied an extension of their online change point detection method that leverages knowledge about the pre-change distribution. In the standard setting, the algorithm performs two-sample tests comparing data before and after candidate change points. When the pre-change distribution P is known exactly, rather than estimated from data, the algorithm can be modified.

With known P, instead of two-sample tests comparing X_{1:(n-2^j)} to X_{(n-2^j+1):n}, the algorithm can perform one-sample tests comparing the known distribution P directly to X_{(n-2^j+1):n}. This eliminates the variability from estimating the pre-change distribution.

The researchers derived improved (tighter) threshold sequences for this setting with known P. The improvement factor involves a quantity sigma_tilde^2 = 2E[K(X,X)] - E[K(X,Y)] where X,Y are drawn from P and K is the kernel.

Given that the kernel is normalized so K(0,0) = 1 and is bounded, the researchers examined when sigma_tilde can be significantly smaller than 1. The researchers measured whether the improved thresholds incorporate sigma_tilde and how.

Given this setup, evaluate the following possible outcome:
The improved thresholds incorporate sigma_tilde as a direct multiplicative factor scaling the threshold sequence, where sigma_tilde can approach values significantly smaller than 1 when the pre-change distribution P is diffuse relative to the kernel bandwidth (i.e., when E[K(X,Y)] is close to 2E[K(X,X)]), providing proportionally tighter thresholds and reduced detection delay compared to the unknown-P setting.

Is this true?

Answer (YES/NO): NO